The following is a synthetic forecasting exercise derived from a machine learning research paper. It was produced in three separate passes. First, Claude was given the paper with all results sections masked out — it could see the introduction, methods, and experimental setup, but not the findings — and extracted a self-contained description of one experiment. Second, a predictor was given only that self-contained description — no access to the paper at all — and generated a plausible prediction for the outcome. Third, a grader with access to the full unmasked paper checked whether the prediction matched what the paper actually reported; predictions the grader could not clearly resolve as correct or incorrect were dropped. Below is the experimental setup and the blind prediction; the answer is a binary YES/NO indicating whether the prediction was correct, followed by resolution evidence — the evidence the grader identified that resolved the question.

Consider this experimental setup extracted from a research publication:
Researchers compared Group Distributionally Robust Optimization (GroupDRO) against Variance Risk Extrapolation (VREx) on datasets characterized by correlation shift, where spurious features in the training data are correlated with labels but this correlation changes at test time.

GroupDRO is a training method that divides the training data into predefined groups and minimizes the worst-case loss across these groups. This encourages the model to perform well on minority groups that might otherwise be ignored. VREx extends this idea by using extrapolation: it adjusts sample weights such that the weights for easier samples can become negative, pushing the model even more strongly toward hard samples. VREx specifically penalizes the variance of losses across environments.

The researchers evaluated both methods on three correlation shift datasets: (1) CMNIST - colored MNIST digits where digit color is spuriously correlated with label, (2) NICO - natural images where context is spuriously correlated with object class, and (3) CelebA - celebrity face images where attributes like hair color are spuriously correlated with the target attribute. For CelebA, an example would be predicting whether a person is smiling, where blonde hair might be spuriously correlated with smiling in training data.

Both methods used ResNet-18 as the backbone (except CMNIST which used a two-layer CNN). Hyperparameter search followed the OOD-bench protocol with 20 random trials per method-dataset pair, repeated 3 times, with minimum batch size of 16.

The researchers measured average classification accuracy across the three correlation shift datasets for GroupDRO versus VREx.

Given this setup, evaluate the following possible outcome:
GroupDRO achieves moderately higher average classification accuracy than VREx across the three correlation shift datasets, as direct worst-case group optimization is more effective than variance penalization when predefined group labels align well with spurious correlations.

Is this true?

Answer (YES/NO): NO